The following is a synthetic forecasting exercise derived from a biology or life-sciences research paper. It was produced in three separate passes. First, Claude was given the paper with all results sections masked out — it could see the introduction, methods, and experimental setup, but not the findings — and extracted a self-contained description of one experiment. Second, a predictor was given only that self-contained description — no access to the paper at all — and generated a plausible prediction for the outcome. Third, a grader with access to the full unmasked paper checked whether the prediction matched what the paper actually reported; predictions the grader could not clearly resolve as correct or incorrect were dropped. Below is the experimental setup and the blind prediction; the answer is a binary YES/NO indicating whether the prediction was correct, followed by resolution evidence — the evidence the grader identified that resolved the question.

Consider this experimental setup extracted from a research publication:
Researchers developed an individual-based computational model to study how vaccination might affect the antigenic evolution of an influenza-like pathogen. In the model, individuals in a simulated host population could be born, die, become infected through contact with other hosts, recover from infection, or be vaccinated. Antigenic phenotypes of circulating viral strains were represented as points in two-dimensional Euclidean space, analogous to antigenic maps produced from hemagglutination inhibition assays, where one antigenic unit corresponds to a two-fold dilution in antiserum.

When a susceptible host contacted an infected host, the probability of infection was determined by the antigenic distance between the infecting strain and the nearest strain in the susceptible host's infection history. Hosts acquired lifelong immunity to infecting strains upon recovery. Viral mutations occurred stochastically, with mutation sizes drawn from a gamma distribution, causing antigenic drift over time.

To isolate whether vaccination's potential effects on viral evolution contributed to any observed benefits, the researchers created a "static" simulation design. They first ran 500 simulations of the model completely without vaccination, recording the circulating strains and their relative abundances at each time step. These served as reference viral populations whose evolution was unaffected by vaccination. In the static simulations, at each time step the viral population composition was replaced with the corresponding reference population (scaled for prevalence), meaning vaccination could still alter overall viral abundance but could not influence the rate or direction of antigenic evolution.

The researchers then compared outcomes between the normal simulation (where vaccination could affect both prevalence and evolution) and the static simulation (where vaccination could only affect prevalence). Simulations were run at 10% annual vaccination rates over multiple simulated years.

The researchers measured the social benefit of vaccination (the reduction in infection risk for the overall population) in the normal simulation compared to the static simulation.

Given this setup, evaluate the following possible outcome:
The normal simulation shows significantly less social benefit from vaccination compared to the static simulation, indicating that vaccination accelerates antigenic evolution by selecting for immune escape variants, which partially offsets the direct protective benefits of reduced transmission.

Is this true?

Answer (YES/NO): NO